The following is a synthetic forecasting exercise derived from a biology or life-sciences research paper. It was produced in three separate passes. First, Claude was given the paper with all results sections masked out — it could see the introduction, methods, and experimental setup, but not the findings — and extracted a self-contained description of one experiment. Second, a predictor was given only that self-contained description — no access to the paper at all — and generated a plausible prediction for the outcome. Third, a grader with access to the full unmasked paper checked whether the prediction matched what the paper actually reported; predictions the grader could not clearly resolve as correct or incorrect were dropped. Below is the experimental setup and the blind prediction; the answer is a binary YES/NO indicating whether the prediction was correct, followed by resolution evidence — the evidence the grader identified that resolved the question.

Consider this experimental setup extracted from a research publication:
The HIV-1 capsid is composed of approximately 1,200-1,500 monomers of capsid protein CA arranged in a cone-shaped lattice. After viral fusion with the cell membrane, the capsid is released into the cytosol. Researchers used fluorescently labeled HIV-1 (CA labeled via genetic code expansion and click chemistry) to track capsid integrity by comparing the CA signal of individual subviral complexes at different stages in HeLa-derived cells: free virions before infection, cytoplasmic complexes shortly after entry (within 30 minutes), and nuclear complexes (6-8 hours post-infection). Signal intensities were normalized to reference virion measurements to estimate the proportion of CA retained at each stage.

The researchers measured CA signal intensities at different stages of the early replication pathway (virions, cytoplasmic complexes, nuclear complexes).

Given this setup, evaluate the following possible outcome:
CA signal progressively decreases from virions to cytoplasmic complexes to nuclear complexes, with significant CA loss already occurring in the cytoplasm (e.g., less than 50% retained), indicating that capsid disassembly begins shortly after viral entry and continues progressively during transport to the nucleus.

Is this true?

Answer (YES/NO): NO